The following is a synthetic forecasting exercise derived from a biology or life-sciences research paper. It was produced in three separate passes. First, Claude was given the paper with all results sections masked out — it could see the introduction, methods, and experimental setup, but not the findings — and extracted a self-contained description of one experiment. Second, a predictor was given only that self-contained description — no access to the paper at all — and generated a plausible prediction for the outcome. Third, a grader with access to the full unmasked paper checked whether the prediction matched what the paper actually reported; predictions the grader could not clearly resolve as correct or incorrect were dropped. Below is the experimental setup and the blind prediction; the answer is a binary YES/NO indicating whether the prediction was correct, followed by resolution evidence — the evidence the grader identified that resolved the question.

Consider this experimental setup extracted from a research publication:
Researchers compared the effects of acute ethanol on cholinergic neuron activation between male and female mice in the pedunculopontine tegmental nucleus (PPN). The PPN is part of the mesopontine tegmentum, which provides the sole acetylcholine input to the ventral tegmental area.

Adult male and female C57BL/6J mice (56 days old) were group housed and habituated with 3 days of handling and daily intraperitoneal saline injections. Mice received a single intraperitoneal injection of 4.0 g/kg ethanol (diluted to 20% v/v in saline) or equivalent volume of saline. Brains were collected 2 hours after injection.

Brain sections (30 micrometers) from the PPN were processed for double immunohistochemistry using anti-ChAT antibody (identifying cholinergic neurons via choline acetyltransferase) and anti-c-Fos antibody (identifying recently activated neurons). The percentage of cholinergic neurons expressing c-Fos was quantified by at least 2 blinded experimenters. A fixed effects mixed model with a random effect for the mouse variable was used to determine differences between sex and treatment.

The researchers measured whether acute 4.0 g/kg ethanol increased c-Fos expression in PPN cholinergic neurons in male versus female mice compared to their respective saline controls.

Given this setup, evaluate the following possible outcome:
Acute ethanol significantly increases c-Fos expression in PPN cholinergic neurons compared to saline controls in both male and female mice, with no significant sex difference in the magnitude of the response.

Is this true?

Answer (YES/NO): NO